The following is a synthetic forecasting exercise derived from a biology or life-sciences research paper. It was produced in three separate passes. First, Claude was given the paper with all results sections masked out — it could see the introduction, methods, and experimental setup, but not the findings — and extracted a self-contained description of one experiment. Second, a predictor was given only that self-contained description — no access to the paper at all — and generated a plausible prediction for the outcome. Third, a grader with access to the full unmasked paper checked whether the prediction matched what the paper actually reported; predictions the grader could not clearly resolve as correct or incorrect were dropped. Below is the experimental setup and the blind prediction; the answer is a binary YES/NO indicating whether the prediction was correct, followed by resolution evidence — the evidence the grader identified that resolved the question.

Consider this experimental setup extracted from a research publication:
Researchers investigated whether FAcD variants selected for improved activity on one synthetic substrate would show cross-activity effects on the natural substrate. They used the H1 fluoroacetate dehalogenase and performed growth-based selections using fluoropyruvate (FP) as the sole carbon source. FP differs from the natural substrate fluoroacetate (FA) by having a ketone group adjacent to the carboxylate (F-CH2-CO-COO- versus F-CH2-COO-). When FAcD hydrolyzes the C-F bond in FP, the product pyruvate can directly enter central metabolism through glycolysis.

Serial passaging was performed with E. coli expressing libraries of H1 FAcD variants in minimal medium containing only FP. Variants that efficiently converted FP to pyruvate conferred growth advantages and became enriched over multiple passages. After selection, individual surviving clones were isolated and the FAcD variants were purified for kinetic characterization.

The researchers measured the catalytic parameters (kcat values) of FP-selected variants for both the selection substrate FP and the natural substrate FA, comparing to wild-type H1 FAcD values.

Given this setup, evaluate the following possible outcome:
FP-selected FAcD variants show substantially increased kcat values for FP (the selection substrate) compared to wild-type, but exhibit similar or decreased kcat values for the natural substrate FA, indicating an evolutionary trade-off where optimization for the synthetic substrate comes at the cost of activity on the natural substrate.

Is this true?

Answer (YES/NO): NO